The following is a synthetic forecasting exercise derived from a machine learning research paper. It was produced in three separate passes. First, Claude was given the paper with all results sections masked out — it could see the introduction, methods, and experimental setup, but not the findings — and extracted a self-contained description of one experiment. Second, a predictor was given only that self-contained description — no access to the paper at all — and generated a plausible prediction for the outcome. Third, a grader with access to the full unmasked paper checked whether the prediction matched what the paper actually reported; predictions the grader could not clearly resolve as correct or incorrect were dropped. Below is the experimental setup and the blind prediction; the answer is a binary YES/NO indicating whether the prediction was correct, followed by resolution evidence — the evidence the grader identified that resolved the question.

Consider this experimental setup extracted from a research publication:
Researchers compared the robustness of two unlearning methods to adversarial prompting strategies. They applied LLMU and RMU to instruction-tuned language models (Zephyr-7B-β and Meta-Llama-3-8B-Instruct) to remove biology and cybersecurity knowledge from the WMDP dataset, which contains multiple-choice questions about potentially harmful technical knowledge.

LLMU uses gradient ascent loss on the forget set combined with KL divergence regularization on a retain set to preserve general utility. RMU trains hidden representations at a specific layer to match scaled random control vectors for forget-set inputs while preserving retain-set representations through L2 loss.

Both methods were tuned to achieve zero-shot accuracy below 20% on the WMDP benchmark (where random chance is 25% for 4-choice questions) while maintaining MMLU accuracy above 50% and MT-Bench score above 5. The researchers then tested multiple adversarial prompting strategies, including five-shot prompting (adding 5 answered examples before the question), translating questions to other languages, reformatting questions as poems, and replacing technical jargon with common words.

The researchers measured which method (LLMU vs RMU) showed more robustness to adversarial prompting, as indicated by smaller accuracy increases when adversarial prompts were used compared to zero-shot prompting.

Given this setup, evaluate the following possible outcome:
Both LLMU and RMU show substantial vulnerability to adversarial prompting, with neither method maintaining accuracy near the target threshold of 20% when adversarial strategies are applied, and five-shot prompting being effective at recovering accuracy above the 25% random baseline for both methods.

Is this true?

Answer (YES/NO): NO